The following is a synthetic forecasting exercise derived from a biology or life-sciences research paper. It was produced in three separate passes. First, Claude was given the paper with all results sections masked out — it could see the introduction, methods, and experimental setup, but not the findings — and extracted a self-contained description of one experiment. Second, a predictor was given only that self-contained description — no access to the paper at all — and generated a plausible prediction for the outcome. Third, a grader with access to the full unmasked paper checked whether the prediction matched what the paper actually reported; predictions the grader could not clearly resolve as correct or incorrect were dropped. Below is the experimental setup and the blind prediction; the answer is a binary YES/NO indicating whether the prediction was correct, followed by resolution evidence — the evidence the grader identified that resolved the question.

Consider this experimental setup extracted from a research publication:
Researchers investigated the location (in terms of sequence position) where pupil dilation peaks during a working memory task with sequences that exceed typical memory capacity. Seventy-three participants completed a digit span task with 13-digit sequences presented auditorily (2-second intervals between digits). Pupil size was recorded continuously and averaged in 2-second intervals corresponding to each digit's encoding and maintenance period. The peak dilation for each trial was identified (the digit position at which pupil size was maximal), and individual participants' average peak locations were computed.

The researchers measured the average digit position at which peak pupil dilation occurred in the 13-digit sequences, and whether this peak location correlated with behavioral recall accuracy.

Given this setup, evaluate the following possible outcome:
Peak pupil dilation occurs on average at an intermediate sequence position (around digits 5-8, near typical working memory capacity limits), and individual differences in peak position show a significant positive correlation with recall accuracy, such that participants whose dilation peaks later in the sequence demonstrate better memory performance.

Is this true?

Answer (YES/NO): YES